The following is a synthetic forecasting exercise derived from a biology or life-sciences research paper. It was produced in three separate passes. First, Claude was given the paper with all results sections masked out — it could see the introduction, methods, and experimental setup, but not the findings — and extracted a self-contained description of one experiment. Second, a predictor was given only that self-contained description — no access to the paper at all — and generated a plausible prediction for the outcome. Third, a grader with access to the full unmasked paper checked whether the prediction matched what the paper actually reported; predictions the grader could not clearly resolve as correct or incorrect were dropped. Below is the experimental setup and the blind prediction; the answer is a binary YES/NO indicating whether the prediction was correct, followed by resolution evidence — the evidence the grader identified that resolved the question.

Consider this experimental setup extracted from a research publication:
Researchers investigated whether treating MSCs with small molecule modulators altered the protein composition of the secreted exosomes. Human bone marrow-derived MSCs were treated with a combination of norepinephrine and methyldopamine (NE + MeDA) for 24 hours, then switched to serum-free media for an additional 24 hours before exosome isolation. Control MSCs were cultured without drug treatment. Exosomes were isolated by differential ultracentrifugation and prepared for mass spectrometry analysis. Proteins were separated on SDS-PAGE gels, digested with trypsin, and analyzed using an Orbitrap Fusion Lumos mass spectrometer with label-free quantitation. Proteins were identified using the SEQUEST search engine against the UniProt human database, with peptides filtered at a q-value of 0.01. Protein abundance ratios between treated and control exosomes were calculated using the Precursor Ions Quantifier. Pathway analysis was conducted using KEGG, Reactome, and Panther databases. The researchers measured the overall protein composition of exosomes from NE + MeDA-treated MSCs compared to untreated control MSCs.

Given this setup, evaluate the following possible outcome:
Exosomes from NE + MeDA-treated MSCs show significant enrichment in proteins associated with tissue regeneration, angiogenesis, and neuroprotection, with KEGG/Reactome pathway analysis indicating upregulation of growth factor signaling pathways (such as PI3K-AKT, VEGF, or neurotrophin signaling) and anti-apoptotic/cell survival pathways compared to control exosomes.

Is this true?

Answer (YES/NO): NO